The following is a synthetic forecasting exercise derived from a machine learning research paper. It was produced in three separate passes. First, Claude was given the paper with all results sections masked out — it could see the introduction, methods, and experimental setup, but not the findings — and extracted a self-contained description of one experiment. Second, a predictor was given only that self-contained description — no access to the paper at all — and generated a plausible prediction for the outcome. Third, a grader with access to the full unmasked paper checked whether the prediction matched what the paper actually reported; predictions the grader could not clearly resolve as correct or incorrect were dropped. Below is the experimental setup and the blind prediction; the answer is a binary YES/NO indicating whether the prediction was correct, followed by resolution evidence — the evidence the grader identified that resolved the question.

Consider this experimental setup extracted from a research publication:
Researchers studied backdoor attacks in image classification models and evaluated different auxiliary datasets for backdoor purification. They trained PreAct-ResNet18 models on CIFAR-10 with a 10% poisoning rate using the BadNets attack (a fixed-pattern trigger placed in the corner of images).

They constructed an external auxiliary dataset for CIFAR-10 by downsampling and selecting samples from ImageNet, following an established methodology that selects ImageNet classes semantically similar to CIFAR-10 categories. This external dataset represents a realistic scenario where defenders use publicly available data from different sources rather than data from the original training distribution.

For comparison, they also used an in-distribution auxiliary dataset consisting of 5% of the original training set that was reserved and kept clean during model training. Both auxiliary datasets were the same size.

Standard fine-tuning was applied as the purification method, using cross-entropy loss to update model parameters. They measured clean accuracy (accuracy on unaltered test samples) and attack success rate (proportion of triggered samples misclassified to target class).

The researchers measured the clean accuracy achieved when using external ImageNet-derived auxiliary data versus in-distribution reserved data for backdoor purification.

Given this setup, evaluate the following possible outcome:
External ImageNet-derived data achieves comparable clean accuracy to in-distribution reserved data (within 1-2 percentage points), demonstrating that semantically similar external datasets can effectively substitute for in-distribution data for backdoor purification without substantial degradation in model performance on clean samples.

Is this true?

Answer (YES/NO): NO